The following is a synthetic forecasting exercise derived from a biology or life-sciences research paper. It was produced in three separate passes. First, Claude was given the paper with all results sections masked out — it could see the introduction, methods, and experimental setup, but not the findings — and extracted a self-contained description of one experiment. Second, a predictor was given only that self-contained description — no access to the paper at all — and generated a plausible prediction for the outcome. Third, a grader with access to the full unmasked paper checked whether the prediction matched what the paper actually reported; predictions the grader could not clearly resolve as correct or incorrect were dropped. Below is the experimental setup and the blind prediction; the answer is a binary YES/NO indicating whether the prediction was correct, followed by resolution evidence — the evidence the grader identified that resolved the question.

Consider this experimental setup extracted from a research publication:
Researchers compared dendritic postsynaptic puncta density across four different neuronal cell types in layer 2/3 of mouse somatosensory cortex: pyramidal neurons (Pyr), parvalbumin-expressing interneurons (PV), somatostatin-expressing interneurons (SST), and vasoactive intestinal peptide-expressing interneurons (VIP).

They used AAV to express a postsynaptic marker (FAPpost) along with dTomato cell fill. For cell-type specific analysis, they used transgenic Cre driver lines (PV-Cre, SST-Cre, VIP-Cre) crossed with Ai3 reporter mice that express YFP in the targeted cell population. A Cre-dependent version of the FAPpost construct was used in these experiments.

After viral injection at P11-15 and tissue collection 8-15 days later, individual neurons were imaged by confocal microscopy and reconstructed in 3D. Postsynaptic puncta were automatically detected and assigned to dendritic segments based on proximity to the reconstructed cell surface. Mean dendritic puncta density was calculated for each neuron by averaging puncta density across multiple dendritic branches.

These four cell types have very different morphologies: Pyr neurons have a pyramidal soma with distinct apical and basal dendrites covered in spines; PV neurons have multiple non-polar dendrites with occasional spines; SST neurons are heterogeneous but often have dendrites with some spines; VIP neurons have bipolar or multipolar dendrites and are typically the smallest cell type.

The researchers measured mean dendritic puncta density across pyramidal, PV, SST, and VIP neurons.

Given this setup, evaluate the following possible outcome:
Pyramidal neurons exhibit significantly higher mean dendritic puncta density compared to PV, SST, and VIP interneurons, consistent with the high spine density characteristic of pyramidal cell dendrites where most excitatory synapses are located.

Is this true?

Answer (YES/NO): NO